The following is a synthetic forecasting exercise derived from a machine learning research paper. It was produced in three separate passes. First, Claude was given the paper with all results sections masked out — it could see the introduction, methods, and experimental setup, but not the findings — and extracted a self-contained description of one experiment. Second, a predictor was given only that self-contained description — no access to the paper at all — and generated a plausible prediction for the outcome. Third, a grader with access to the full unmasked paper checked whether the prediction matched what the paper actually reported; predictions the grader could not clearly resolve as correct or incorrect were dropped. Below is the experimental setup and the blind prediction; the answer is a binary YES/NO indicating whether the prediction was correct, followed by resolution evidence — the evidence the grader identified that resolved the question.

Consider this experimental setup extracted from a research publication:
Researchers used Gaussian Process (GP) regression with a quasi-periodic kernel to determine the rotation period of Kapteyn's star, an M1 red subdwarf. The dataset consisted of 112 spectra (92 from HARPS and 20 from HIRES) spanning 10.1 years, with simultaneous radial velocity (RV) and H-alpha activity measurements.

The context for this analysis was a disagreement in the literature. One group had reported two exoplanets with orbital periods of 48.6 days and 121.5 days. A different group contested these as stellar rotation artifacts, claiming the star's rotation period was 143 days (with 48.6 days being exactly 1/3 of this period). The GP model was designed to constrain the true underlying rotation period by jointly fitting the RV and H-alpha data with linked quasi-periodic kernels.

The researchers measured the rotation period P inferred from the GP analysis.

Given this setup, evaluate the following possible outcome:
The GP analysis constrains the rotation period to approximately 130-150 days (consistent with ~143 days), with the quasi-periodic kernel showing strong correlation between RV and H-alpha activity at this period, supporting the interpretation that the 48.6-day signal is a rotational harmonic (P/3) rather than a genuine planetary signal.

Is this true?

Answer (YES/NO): NO